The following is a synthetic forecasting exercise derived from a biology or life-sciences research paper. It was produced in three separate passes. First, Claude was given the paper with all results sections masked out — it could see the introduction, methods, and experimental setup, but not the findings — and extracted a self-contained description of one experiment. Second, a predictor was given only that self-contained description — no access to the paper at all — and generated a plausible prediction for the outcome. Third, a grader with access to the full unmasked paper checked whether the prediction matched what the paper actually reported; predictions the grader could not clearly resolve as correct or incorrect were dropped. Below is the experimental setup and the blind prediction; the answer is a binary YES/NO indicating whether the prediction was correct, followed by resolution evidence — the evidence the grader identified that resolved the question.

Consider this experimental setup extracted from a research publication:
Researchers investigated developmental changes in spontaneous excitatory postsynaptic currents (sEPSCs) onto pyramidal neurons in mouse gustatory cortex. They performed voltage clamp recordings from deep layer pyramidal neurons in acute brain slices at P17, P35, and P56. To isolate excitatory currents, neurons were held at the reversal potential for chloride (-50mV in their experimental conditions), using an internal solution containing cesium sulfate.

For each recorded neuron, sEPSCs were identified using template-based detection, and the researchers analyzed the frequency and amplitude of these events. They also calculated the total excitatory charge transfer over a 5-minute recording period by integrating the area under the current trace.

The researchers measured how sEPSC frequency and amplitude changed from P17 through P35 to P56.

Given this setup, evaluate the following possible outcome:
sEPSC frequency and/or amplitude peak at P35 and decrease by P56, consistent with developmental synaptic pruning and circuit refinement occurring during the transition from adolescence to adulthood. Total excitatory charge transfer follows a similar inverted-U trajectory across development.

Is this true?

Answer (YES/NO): NO